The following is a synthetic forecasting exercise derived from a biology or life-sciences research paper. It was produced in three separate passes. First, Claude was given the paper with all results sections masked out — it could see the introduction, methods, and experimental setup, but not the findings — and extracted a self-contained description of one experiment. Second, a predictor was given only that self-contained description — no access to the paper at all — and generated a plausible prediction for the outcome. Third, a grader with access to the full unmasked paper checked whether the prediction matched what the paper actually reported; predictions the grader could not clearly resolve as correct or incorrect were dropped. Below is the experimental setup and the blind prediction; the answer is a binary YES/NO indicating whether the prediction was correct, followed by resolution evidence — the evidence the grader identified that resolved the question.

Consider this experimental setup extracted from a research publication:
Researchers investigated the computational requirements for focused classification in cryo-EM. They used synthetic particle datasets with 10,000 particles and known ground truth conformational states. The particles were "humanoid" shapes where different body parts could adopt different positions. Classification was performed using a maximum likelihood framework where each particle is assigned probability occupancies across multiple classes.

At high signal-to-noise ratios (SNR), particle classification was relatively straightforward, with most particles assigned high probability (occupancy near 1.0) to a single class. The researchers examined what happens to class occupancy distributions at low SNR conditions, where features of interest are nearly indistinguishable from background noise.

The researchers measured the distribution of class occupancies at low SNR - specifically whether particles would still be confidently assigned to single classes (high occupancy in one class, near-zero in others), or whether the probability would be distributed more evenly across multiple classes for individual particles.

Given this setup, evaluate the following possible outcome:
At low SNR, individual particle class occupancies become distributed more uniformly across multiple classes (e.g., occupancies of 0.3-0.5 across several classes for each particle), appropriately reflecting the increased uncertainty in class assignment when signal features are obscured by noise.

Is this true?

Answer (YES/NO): YES